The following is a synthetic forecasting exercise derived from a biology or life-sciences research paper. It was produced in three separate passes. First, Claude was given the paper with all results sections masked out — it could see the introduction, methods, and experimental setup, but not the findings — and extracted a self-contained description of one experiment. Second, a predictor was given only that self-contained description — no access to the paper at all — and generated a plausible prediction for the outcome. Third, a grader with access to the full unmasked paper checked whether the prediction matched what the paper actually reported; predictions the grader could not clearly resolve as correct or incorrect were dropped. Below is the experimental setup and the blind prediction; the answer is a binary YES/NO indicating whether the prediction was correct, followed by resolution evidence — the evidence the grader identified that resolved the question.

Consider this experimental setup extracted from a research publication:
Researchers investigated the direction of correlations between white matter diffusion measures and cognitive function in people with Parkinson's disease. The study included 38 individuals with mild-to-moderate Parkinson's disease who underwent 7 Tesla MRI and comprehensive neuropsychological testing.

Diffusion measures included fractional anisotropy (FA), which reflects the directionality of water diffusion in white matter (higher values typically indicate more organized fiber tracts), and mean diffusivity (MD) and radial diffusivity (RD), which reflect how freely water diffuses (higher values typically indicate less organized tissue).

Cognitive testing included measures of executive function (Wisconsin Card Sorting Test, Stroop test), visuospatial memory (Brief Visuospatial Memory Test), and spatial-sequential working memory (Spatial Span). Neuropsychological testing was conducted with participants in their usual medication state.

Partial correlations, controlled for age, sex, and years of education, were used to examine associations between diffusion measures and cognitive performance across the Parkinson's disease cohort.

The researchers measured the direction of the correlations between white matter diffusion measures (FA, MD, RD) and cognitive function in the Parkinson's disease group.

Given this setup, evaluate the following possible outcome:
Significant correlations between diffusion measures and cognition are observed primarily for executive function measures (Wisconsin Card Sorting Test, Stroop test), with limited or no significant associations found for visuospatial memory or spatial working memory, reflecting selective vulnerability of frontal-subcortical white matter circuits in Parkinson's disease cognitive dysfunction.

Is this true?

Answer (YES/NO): NO